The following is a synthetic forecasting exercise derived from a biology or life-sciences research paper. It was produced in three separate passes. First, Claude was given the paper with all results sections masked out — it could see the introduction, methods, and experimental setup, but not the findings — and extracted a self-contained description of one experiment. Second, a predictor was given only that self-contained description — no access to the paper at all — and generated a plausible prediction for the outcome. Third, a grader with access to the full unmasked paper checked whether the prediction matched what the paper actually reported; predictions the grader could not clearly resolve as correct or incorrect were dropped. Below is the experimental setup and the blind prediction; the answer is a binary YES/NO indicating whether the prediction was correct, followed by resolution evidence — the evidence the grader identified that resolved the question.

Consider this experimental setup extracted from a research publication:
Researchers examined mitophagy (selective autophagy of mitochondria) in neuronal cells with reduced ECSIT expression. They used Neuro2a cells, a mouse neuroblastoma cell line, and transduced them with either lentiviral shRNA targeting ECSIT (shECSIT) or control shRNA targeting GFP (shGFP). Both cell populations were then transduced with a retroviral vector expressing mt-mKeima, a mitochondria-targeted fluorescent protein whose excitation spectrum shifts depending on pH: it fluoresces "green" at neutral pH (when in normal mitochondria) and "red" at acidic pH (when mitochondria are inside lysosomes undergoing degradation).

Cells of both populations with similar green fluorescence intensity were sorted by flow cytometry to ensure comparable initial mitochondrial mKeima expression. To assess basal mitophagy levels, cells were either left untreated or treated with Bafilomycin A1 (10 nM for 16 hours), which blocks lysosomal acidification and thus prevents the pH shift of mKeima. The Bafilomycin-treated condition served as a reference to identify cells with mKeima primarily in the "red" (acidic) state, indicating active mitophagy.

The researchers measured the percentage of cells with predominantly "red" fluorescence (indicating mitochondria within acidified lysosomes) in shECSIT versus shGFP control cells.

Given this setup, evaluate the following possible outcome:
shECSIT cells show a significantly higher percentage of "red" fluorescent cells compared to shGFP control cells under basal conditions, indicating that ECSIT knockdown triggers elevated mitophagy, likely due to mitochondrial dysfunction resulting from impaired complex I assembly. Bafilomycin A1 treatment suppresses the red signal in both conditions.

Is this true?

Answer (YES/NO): NO